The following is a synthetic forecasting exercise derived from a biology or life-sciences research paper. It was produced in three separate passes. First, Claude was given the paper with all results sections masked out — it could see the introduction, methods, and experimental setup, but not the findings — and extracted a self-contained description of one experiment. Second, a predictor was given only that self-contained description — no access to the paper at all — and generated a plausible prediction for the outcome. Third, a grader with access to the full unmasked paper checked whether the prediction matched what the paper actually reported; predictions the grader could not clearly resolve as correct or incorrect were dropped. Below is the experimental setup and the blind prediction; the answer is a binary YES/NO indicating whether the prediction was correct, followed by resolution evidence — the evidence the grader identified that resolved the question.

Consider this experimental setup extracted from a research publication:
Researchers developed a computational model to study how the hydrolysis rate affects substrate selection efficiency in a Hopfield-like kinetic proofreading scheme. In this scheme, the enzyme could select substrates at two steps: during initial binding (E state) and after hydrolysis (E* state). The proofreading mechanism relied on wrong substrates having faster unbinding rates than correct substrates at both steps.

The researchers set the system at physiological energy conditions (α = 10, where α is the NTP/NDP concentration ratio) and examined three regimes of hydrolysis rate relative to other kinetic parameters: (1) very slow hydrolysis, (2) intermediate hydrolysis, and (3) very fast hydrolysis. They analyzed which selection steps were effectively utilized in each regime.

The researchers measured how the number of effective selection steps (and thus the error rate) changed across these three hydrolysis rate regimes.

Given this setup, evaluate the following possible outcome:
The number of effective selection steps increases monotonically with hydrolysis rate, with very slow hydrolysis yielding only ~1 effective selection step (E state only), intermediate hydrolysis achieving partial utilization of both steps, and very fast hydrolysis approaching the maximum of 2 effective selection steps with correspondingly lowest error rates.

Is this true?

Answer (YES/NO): NO